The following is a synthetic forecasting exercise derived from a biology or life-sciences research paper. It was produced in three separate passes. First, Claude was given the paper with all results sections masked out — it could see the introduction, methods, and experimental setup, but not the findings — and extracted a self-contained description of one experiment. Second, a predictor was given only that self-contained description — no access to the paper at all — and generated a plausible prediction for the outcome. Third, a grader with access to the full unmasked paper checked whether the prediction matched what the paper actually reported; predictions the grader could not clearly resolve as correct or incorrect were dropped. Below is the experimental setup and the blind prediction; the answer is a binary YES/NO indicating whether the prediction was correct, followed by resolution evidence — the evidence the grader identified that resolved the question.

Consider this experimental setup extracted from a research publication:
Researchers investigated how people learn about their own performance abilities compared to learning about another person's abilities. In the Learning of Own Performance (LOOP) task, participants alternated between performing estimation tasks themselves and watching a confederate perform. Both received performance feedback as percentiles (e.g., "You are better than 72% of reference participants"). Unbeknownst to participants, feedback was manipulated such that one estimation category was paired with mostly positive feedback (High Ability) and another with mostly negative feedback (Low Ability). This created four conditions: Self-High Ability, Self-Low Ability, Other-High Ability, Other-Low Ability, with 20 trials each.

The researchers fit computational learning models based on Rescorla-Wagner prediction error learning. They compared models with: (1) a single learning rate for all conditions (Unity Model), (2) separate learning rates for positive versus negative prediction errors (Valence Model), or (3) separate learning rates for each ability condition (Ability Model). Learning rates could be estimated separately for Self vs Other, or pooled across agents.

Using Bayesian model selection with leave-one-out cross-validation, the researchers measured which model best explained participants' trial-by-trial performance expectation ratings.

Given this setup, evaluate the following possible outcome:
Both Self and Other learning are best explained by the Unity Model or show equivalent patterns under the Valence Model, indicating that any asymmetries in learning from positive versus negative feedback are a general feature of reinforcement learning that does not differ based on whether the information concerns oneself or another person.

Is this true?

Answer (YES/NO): NO